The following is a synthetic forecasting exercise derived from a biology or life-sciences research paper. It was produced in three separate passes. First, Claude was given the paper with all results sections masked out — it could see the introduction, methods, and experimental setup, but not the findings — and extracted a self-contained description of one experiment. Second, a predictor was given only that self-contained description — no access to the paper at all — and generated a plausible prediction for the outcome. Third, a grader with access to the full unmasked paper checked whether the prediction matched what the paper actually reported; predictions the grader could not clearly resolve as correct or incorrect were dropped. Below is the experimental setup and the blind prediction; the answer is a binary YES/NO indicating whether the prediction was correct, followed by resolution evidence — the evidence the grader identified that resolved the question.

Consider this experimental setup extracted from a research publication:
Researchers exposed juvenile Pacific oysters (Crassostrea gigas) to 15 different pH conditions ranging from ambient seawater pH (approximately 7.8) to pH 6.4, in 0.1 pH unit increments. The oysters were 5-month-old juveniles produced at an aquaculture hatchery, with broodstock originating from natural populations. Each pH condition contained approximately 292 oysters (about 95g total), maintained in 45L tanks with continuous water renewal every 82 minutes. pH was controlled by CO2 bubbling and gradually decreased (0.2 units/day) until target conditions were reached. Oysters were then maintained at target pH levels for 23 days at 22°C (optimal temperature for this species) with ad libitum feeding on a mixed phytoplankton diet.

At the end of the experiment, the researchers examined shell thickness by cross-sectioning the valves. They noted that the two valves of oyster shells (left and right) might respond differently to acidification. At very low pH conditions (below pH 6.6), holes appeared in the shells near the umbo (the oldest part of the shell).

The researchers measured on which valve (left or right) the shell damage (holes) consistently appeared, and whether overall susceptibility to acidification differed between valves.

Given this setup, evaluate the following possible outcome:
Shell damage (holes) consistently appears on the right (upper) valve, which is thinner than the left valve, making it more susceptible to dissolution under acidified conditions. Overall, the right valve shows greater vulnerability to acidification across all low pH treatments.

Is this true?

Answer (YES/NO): NO